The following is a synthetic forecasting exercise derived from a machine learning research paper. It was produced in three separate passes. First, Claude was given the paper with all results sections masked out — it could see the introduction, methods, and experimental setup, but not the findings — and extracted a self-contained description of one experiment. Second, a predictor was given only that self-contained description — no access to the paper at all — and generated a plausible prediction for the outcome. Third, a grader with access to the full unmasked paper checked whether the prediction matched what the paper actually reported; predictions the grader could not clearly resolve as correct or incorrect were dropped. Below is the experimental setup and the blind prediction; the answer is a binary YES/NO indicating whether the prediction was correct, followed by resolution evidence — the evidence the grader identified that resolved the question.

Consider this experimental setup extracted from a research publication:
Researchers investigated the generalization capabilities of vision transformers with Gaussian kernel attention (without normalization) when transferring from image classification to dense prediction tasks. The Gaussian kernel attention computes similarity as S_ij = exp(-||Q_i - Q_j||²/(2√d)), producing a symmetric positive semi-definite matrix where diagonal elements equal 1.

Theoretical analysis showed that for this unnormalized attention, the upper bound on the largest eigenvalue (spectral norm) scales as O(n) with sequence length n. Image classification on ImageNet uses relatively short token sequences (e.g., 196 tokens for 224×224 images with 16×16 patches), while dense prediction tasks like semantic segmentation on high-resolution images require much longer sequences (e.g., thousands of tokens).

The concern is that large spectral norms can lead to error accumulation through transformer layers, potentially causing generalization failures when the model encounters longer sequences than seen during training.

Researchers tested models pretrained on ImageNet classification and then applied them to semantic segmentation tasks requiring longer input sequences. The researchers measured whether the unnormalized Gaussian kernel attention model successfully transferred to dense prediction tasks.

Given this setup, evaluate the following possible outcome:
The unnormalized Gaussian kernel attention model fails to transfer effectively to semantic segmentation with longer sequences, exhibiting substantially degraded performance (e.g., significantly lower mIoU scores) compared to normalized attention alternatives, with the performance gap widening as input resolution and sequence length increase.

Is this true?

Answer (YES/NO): YES